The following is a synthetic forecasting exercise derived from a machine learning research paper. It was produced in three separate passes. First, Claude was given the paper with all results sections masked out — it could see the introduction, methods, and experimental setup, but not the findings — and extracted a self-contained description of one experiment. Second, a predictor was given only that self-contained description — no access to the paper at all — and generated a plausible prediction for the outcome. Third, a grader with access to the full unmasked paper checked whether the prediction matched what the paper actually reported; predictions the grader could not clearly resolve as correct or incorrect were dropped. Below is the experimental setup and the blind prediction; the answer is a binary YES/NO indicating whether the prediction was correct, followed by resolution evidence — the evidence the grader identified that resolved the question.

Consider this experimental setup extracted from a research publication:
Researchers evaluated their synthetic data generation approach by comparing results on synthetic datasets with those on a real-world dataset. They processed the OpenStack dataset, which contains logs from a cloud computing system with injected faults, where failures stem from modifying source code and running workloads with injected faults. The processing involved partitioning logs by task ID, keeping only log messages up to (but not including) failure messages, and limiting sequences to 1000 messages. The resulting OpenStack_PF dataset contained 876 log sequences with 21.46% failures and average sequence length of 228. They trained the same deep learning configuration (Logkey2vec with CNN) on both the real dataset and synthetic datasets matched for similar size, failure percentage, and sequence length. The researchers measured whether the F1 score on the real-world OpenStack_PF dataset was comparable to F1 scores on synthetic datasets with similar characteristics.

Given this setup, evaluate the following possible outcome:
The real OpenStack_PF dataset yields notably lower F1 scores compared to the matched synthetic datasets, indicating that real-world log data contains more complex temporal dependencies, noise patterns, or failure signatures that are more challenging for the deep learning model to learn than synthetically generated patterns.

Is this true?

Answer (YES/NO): NO